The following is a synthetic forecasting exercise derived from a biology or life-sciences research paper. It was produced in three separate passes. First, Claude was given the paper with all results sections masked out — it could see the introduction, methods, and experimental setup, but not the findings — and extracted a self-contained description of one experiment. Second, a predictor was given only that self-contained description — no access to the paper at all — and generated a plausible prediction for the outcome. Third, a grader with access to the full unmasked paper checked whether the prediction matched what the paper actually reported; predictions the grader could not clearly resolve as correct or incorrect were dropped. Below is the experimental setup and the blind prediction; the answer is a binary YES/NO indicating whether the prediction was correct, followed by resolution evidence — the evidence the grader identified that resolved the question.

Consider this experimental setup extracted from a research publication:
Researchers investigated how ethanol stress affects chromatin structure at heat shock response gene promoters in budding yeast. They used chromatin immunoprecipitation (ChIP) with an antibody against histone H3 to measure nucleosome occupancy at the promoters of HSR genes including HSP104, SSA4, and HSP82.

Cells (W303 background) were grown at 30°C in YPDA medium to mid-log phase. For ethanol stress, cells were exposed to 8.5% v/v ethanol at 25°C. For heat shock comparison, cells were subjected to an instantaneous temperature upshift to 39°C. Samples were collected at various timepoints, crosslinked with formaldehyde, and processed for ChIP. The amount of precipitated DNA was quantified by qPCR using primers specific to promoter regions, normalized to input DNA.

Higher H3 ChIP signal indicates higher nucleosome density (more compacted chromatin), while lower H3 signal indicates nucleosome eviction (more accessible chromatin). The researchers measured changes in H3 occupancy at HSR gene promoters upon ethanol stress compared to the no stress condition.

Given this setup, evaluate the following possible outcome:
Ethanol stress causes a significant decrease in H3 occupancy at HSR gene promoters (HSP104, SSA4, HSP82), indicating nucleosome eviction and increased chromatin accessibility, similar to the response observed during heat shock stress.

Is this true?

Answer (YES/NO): NO